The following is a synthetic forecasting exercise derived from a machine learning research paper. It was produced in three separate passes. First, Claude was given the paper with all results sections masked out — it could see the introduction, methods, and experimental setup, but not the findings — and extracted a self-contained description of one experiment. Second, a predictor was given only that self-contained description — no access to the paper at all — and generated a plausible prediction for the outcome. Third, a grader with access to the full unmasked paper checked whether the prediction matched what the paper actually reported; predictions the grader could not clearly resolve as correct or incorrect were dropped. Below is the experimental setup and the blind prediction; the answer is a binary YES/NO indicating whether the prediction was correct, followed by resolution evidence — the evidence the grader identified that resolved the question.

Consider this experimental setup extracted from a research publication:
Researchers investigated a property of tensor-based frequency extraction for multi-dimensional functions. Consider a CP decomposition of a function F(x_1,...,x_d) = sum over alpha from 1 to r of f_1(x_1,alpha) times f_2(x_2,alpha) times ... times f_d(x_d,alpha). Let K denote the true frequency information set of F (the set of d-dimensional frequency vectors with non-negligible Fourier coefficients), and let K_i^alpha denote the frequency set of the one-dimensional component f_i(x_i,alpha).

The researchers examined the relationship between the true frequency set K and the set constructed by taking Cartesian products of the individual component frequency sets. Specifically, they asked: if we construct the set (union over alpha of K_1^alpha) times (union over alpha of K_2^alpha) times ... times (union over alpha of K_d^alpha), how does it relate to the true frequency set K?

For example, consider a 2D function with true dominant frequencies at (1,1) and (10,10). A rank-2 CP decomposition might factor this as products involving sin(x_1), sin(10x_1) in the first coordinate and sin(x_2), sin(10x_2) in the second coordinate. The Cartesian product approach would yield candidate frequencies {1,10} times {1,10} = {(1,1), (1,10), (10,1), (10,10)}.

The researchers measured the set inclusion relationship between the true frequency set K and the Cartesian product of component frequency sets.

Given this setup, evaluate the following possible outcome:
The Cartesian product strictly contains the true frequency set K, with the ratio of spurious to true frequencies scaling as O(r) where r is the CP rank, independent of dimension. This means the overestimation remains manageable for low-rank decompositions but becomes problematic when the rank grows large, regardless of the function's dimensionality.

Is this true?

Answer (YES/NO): NO